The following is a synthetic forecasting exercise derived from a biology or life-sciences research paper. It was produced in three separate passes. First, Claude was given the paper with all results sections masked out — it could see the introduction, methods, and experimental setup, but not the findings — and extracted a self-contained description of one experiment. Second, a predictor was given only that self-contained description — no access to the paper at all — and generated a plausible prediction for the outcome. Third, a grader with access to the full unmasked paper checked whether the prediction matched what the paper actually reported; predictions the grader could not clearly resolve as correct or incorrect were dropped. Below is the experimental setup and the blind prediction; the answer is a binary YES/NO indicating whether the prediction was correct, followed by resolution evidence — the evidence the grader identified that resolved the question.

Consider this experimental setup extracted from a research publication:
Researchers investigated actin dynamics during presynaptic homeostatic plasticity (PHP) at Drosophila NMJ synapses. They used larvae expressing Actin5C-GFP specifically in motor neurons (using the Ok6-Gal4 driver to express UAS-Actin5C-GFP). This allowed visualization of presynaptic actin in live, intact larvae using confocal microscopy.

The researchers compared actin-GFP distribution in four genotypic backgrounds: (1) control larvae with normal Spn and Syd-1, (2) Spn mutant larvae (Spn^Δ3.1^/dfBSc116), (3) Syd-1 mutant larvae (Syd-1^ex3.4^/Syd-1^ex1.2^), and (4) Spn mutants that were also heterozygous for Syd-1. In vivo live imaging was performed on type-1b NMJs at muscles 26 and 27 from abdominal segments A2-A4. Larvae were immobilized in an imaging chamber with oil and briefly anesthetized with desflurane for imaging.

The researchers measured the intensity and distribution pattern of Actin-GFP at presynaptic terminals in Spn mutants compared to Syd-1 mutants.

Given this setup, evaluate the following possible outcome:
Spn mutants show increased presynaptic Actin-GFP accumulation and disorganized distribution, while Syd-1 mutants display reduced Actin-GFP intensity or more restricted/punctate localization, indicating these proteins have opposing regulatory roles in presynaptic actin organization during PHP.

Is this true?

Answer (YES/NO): YES